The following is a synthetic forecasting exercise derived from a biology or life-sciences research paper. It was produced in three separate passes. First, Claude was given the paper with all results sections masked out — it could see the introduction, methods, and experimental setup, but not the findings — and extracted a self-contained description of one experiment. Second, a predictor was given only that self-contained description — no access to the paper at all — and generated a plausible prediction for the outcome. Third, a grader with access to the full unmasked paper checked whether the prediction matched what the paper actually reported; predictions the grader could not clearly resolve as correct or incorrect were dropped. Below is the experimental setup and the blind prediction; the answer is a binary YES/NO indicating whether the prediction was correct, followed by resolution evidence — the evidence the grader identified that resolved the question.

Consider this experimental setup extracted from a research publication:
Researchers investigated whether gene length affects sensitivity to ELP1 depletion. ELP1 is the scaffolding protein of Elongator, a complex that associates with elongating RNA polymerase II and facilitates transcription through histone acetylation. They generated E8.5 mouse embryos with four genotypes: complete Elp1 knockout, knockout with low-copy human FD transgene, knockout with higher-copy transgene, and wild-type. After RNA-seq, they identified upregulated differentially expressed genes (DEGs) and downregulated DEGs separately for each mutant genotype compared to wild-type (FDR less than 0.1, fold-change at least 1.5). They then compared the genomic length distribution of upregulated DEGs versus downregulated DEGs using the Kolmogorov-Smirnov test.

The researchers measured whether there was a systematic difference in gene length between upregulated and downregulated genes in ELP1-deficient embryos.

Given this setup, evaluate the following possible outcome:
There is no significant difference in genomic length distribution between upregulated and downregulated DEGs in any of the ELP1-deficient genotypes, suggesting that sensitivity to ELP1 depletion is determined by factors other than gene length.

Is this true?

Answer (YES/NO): NO